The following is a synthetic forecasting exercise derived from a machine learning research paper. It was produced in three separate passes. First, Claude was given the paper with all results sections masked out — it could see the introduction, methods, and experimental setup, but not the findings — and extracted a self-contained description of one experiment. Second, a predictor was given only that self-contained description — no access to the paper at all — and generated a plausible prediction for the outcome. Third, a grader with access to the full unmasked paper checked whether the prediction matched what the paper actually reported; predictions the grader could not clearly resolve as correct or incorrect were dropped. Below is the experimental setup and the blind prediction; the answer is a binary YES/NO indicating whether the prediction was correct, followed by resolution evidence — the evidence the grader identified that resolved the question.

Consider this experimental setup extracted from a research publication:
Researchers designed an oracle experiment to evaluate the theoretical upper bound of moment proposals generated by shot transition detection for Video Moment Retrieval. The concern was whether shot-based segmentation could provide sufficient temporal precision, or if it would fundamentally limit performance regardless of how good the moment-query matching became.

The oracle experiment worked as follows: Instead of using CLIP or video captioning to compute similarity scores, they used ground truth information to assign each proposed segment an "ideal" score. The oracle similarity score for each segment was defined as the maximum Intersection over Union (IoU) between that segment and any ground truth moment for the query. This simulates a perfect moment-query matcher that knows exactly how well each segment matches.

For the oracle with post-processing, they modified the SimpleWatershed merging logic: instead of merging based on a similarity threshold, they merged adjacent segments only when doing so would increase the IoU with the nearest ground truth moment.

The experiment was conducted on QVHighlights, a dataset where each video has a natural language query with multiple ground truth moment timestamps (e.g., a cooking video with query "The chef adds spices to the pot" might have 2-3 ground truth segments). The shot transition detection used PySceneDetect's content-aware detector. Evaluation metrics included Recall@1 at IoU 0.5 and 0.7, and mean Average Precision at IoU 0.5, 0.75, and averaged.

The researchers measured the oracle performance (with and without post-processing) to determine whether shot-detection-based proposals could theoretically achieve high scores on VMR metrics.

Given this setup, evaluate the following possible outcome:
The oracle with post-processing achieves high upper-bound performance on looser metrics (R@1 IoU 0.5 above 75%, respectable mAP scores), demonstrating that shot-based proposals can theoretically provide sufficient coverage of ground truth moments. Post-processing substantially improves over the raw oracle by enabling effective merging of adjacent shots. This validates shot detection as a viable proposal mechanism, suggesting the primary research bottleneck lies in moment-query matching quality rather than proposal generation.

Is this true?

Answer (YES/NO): YES